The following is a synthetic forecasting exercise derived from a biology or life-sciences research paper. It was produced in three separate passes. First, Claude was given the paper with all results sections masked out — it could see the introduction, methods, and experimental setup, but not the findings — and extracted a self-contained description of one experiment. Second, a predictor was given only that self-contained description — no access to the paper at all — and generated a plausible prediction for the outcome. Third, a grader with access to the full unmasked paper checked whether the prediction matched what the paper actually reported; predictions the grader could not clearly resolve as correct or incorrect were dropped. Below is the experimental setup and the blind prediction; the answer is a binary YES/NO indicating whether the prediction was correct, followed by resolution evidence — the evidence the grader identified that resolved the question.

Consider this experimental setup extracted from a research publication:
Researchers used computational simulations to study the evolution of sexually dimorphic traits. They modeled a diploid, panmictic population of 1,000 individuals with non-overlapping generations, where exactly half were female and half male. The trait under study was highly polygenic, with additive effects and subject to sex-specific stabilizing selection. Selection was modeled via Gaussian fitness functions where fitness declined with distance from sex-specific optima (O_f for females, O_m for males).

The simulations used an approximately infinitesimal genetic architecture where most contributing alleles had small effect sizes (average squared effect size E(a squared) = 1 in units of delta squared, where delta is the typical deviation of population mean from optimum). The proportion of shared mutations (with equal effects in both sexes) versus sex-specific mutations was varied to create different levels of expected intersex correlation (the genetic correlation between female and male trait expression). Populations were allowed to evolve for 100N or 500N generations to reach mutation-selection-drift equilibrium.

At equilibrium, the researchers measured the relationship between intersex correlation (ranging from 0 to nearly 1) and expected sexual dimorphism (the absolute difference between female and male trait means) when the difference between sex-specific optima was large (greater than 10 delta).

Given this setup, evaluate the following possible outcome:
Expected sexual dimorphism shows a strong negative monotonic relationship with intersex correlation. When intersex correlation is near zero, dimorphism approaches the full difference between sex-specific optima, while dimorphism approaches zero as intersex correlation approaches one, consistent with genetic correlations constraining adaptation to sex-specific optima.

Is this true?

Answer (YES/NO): NO